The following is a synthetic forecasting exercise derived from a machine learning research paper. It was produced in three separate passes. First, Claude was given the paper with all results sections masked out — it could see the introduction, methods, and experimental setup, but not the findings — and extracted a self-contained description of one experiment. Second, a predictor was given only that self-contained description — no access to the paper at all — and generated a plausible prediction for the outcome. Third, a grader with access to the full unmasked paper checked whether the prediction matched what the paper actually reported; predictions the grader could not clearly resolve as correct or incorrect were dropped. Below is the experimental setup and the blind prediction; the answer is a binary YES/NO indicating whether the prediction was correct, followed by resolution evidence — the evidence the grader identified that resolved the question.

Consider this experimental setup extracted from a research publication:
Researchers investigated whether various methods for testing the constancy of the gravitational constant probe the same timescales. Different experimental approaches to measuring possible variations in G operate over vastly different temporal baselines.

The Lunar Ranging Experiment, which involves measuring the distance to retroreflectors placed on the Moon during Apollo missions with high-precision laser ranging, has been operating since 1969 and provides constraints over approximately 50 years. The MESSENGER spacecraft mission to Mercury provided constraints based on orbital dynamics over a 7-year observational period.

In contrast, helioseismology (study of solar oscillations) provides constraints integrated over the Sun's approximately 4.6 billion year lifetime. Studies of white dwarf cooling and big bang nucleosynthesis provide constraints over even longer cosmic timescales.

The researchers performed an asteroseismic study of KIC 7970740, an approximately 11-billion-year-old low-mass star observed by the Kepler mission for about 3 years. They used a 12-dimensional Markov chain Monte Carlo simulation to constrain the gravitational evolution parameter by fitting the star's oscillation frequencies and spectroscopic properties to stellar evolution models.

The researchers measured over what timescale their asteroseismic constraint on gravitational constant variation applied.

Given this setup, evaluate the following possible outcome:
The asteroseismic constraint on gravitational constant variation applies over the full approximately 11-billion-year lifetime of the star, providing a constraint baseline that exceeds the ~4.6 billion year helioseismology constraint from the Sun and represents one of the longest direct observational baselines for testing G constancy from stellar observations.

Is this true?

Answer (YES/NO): YES